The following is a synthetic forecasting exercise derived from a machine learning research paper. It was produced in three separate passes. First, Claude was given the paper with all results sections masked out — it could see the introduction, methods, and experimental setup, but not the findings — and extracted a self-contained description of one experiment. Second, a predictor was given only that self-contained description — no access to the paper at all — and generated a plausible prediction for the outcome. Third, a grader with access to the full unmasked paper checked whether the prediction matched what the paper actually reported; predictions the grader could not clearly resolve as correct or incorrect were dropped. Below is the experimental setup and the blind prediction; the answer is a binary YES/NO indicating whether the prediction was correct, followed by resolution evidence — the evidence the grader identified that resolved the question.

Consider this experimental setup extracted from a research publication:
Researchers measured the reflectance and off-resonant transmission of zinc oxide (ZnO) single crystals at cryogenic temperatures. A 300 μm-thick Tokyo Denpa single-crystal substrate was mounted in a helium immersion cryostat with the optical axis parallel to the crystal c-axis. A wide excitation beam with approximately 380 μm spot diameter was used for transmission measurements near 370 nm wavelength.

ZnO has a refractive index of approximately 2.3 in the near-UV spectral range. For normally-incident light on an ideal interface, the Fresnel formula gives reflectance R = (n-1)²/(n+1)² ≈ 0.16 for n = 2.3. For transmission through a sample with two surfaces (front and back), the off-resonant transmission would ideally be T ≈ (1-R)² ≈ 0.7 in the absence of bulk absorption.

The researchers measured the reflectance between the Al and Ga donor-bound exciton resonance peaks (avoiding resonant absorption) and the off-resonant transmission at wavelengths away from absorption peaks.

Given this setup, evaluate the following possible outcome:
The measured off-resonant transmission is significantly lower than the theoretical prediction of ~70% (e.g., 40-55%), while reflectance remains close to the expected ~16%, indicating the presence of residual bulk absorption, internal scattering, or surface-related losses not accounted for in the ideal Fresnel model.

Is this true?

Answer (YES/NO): NO